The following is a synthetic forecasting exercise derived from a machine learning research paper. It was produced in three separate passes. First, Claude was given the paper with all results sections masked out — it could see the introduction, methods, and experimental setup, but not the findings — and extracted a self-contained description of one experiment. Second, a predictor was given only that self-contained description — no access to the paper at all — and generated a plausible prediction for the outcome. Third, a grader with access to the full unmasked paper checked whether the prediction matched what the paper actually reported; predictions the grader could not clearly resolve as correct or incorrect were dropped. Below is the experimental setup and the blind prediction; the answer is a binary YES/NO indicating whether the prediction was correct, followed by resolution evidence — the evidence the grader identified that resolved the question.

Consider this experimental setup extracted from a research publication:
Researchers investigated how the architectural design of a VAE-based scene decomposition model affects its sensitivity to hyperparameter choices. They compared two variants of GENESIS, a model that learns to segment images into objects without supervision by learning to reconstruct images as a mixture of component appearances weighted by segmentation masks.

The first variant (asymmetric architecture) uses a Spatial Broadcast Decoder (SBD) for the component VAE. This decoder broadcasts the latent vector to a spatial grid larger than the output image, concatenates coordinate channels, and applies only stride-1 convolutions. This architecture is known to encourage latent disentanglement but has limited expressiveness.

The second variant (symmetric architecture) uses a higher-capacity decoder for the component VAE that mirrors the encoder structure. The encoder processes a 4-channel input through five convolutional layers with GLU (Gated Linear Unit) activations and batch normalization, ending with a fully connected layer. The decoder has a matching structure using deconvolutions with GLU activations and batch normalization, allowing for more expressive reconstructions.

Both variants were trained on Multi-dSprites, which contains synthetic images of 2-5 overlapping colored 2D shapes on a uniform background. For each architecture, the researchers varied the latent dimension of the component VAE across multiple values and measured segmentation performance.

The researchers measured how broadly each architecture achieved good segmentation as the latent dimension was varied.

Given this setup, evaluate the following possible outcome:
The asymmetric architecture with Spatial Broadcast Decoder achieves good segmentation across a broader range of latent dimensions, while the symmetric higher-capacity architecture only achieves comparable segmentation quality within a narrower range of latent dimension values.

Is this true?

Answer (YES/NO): YES